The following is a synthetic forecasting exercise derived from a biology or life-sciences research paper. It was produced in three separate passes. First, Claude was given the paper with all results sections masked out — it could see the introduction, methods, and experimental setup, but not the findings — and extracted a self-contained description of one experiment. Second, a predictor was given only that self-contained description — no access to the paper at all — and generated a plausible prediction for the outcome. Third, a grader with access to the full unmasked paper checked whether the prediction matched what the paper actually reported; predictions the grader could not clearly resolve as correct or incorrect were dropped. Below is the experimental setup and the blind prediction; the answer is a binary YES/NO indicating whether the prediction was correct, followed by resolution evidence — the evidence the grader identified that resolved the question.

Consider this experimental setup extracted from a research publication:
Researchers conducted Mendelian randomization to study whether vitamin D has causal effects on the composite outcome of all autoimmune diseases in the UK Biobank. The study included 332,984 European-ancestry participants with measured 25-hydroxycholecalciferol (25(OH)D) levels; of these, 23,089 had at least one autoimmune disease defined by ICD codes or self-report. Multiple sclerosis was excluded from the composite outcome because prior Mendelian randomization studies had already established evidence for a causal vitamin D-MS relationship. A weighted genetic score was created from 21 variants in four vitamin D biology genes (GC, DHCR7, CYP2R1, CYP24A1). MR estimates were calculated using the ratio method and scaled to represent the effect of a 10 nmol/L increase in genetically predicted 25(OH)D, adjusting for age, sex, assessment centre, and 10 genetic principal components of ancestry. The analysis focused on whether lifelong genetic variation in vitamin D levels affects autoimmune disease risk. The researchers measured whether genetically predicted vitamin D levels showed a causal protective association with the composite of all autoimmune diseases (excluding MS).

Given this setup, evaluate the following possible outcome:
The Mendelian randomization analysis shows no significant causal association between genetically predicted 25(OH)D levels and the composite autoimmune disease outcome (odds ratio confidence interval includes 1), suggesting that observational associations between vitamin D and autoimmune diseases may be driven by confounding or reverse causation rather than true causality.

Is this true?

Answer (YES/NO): YES